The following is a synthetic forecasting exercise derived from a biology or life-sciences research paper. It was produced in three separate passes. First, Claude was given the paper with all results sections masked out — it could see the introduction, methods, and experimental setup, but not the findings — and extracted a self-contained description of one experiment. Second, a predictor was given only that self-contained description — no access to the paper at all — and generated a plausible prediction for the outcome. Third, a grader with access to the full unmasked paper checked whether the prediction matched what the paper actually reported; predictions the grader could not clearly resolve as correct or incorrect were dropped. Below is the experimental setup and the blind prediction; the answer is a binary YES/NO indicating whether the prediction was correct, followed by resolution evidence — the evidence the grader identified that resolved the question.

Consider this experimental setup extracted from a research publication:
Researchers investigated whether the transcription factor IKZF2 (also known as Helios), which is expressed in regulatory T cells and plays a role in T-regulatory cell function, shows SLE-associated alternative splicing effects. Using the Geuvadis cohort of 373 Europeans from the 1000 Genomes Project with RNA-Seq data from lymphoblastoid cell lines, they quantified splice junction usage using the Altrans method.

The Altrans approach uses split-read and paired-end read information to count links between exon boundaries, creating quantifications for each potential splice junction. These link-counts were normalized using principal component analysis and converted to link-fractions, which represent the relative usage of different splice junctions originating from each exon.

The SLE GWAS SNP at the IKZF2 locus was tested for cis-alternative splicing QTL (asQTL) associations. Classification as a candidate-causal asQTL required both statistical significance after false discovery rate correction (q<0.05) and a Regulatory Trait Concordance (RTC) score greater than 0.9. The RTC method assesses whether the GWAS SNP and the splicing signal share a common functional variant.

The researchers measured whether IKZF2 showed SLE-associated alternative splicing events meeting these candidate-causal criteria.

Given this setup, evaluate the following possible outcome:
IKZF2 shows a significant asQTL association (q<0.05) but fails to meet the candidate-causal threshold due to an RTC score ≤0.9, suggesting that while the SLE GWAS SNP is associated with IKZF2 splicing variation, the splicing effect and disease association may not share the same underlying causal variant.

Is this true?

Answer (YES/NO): NO